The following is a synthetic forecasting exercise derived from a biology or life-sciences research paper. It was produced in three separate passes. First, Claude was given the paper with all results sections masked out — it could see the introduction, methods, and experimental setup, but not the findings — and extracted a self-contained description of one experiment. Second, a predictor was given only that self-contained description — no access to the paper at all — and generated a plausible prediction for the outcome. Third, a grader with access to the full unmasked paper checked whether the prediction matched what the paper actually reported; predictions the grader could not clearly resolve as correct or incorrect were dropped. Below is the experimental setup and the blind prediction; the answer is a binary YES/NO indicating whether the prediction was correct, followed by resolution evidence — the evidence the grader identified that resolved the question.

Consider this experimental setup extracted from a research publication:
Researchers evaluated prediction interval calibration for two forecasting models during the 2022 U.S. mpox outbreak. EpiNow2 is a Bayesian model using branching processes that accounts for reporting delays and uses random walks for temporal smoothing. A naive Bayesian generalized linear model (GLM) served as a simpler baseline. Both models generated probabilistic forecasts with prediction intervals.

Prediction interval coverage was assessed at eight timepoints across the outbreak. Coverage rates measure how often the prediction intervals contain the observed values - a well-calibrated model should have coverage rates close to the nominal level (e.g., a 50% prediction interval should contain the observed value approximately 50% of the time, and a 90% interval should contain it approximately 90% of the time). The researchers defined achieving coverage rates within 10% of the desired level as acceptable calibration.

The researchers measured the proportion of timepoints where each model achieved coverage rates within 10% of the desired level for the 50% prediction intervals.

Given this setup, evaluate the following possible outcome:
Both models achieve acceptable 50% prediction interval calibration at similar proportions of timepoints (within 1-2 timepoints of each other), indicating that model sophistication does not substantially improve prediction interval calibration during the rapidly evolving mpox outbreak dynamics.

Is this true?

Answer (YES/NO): NO